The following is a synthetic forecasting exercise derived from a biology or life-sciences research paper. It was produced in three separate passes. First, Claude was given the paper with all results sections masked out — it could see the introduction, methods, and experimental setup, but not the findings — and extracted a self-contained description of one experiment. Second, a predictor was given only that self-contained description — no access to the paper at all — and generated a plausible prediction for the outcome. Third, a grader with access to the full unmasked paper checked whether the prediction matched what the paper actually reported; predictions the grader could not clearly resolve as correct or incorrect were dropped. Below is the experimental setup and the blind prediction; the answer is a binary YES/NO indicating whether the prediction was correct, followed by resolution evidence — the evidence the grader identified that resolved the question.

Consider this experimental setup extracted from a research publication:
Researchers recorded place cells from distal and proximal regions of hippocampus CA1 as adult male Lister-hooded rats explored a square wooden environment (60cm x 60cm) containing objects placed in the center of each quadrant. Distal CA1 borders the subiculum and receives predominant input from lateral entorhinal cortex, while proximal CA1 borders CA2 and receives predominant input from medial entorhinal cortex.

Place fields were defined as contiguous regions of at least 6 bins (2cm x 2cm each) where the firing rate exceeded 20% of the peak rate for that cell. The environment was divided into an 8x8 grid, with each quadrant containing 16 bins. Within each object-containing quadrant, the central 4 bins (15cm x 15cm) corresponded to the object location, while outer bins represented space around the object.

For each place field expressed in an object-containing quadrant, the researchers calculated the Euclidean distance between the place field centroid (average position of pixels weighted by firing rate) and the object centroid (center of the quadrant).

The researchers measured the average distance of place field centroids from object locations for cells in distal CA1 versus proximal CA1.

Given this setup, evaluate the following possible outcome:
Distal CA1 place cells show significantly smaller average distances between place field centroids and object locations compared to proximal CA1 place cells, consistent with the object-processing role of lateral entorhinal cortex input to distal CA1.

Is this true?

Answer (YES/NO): YES